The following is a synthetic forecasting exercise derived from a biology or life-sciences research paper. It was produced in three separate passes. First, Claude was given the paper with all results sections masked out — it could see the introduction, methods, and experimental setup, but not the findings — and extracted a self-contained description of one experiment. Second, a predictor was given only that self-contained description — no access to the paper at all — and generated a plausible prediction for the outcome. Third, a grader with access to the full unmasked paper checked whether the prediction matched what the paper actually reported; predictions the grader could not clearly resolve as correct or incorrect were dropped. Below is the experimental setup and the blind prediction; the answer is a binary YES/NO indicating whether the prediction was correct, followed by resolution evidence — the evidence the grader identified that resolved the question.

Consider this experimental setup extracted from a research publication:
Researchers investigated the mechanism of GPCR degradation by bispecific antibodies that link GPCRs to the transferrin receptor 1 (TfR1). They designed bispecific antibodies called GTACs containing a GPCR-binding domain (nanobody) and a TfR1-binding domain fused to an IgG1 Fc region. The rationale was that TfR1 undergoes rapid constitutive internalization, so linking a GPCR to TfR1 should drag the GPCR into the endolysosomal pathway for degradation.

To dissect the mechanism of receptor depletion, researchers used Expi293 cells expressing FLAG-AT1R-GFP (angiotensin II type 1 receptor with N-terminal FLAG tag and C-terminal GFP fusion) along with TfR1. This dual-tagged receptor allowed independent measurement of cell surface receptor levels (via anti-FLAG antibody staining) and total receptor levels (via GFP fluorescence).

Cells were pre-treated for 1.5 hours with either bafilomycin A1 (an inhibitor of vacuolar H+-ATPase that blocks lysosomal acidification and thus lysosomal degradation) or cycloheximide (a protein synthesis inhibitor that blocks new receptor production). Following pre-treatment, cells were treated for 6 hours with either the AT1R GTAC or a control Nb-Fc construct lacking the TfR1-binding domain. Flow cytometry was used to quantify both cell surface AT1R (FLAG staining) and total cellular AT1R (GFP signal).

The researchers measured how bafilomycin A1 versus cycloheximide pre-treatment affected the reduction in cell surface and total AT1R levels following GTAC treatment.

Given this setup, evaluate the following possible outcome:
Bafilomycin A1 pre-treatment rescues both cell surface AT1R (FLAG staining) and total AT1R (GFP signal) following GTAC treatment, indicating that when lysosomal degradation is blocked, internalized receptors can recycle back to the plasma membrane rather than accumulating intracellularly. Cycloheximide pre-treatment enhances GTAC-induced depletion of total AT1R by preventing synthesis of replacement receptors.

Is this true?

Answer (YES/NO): NO